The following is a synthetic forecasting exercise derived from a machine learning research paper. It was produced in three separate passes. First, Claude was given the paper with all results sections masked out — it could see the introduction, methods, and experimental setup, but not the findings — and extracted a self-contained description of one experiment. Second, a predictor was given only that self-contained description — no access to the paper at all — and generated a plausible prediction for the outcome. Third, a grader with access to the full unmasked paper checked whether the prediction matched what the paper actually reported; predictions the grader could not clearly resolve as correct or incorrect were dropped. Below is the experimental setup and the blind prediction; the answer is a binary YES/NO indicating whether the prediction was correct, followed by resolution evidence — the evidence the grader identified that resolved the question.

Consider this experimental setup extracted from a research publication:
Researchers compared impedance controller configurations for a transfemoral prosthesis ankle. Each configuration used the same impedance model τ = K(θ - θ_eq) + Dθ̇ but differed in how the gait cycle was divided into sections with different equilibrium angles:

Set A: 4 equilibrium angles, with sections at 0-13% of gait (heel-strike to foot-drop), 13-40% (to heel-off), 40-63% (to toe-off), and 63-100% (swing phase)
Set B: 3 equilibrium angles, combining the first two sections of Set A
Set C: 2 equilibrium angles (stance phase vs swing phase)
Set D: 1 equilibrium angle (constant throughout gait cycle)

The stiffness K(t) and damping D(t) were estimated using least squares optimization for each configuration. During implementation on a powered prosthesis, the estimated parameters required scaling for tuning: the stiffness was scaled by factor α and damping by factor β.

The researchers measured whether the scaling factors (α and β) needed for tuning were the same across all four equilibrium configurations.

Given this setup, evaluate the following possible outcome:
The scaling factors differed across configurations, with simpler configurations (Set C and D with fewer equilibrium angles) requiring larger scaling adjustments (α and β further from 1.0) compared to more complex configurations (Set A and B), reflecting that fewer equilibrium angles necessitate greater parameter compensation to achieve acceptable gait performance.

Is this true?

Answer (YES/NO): NO